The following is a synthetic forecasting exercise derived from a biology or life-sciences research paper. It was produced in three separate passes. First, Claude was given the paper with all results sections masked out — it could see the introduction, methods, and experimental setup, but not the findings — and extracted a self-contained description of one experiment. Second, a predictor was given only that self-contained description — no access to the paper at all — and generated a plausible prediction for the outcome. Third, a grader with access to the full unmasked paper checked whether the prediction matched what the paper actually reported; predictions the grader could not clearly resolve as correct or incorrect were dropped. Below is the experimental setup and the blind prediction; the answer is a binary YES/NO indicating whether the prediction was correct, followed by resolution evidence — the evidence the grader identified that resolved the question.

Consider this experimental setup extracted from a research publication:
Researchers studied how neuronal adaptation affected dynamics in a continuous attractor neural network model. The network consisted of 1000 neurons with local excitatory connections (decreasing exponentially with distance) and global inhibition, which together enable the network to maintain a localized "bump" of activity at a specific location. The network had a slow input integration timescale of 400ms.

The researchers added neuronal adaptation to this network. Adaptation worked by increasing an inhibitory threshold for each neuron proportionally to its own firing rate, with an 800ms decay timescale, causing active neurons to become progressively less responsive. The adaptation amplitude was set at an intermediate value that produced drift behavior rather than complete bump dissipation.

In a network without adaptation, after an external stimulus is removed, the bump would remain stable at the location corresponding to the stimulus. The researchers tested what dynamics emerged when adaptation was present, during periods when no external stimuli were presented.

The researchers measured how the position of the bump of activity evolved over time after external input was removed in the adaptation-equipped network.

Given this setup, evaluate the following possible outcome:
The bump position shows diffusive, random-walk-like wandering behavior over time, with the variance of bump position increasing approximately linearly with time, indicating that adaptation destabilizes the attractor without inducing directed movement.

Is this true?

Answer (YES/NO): NO